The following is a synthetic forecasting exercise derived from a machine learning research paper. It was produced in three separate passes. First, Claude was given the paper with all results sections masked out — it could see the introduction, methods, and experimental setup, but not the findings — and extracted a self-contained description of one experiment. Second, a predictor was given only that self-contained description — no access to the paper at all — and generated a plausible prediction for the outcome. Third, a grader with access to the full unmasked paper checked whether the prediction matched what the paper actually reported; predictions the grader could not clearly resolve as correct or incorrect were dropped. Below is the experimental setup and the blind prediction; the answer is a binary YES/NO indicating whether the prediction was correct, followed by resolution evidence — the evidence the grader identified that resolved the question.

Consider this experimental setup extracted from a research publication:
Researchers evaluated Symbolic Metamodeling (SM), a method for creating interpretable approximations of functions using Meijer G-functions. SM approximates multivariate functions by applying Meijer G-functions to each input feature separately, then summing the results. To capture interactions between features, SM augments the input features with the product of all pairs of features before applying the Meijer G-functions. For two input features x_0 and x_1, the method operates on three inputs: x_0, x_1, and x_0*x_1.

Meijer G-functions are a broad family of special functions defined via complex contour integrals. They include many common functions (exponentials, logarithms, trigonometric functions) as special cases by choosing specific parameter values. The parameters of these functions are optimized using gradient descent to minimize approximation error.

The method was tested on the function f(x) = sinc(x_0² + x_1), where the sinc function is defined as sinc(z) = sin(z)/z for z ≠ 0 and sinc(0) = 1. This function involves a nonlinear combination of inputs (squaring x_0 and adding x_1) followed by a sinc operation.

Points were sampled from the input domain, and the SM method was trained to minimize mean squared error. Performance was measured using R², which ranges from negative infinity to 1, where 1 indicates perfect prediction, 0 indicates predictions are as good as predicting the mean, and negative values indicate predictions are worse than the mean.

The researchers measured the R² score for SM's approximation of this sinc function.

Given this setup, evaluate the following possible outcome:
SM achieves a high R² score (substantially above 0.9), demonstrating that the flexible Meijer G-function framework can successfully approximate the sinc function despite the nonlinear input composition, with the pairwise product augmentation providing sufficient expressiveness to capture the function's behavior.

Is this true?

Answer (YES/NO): NO